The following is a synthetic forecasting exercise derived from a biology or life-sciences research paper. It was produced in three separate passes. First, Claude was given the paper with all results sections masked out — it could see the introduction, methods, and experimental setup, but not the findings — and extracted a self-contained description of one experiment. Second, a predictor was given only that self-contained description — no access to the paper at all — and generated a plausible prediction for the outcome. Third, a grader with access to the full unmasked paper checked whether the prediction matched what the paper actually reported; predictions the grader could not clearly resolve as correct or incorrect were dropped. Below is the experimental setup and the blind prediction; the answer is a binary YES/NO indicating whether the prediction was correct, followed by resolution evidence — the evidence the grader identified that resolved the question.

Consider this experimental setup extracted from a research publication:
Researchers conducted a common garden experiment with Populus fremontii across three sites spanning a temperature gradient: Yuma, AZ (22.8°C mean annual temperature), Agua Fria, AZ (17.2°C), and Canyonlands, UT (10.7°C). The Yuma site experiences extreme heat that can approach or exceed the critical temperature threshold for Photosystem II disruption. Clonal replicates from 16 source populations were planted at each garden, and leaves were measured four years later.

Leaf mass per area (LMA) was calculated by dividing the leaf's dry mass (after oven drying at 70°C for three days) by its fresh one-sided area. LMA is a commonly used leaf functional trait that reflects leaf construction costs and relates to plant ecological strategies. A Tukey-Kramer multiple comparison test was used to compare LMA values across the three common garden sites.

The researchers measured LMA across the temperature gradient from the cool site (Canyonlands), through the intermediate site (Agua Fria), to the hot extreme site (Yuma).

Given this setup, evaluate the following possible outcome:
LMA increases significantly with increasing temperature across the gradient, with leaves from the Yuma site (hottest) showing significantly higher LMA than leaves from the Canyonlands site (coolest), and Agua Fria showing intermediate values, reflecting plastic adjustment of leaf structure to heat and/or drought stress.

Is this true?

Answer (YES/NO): YES